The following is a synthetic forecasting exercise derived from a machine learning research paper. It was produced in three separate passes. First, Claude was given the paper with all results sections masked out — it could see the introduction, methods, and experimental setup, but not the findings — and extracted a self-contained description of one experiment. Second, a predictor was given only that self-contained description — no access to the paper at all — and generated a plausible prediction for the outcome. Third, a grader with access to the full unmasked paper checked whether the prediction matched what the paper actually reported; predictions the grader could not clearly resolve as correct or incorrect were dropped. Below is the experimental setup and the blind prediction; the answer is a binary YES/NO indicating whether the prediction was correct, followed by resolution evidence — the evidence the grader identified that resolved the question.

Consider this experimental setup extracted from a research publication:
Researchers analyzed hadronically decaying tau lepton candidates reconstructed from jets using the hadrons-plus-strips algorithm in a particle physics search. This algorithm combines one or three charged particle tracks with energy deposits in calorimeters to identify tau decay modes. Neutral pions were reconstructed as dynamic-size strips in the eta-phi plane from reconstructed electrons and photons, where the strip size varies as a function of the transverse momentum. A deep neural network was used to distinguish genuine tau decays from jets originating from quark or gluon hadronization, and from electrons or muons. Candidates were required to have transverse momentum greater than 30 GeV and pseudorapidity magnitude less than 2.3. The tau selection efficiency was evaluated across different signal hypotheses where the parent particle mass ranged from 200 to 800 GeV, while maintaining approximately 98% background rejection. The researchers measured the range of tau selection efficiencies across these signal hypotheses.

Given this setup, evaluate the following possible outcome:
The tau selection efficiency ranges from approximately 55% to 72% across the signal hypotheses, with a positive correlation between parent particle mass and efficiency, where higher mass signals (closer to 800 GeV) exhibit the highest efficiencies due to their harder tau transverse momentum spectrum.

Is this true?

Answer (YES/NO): NO